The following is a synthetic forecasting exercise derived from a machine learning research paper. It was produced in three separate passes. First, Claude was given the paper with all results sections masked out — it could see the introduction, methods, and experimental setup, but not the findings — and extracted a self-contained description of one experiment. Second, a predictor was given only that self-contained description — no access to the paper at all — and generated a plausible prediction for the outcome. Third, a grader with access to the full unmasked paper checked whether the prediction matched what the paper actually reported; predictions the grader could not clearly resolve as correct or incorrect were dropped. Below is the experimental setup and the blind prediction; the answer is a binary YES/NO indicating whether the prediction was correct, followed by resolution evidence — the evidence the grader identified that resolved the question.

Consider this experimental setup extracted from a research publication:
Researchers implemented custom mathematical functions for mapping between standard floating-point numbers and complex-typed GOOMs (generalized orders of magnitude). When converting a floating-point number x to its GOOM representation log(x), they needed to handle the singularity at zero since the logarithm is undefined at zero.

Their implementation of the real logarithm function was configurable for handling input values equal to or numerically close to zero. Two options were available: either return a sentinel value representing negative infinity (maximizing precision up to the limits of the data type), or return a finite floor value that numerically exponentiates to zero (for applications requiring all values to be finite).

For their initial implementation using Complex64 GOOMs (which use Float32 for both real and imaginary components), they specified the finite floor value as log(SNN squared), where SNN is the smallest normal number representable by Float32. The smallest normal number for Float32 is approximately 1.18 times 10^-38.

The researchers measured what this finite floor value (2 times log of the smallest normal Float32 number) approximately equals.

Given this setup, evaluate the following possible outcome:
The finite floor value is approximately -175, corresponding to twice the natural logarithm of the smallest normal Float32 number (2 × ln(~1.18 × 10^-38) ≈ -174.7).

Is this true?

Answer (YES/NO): YES